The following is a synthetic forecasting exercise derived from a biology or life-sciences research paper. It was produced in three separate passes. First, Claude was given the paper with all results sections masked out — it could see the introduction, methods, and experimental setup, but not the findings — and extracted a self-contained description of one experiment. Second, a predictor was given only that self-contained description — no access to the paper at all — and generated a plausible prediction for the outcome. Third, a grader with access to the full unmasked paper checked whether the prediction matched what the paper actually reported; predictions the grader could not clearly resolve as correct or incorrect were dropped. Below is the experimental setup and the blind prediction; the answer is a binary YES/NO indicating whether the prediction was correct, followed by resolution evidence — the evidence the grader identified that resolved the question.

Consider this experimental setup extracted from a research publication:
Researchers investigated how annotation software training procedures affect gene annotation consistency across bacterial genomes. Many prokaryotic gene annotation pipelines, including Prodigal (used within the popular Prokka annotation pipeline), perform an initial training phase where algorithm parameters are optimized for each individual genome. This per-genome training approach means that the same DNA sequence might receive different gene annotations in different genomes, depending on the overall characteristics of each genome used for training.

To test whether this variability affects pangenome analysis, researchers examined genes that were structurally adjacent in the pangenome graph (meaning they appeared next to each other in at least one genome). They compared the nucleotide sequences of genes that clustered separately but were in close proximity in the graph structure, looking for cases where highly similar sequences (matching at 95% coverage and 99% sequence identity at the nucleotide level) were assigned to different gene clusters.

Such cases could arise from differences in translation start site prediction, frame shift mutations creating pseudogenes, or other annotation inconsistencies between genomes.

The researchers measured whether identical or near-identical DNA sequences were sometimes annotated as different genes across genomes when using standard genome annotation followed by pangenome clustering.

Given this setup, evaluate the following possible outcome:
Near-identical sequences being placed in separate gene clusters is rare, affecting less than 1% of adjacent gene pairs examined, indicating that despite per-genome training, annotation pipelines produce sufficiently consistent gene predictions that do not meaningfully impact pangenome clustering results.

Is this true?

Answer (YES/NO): NO